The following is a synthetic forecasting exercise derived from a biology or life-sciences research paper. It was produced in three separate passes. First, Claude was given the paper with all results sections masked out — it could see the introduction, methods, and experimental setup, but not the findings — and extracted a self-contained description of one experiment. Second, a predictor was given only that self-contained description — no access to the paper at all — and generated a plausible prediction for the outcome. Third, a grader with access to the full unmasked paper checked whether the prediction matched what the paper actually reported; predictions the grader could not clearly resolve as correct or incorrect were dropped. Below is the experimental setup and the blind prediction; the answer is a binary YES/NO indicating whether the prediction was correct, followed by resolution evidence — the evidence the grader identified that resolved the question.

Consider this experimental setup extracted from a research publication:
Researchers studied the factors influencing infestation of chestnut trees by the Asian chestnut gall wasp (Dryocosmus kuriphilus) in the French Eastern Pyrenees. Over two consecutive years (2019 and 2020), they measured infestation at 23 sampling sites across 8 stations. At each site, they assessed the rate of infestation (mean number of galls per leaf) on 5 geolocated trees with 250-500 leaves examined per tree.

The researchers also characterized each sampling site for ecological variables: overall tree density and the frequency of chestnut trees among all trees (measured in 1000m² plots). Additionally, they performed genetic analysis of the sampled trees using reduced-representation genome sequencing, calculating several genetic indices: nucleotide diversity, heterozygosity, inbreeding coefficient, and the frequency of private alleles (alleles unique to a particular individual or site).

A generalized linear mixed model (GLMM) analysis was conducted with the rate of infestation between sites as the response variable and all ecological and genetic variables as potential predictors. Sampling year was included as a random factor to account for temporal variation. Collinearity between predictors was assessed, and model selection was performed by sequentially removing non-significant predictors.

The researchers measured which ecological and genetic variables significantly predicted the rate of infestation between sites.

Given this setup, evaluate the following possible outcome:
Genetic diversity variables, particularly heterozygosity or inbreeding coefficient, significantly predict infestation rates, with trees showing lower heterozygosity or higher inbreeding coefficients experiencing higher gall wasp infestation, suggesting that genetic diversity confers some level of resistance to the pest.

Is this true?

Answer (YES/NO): NO